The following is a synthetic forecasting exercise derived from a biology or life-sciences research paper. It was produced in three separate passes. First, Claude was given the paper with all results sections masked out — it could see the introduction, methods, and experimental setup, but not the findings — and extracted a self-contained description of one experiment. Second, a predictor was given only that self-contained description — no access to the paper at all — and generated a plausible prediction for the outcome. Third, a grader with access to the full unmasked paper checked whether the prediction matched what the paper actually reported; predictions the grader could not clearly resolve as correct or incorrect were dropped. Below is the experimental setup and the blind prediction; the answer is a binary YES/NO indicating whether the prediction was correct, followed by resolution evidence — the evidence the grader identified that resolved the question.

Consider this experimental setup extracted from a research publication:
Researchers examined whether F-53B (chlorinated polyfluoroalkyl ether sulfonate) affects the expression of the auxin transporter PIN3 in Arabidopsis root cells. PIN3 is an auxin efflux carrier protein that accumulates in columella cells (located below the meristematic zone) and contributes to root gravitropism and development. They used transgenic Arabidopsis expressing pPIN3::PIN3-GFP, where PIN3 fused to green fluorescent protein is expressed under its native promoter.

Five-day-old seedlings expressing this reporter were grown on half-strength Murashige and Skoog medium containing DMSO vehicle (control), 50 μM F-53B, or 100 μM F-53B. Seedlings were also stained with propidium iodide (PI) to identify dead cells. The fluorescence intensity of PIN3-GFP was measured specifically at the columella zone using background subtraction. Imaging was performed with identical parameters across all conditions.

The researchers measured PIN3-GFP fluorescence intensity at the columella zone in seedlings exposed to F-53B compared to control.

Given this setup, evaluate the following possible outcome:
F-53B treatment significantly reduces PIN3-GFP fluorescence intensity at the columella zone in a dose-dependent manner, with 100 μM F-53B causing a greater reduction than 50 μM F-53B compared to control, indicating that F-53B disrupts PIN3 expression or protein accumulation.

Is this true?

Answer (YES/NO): NO